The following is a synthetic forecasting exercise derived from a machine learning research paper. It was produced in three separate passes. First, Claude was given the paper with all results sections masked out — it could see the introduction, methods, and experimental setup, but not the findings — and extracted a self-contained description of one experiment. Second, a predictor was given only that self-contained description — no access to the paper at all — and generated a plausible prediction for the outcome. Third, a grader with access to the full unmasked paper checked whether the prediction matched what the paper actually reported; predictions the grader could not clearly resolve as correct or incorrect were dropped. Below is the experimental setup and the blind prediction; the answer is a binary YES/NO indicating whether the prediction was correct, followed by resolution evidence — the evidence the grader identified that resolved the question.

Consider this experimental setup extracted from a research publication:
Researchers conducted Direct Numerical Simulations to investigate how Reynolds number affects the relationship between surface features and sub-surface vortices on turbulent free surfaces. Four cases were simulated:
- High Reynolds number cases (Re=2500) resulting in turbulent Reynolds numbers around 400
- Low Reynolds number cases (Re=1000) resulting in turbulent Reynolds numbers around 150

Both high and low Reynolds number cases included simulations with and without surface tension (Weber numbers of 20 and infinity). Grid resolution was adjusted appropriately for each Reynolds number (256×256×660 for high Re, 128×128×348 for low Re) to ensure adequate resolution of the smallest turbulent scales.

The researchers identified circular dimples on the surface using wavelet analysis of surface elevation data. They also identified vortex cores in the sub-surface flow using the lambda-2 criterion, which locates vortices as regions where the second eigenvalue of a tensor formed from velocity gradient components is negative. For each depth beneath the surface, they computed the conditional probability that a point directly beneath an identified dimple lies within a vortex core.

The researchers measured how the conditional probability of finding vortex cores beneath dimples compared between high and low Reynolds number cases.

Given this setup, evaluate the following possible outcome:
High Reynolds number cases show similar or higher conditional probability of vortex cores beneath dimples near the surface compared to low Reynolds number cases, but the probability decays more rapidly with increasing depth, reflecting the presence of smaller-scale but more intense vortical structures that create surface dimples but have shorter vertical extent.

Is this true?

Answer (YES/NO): NO